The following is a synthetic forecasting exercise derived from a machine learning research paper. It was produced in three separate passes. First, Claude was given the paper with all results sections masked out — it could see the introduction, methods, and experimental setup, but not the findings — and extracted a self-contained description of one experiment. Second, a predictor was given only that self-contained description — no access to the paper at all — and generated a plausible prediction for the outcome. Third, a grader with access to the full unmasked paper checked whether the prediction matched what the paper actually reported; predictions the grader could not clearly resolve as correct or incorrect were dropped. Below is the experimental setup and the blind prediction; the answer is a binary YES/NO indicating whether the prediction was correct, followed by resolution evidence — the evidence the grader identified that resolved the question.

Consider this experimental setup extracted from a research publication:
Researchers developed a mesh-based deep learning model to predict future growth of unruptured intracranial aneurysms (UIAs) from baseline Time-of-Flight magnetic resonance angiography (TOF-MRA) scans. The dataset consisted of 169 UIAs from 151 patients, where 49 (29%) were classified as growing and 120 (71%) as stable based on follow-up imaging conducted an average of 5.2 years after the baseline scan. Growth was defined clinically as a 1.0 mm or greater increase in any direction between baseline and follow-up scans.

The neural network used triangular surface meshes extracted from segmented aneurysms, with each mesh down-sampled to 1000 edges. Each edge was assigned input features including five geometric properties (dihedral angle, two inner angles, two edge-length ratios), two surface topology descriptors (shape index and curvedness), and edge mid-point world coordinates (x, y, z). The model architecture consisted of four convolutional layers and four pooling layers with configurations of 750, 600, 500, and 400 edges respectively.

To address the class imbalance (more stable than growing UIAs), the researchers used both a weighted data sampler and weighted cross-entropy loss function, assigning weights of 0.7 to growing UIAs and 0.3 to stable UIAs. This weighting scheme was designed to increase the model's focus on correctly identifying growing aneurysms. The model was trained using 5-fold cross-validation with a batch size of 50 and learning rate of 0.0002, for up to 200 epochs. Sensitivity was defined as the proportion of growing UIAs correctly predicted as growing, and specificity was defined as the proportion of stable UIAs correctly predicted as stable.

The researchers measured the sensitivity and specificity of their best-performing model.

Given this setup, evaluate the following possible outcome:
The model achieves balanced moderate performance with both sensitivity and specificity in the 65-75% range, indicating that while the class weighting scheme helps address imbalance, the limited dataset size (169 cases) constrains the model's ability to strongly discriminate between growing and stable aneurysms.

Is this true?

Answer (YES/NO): NO